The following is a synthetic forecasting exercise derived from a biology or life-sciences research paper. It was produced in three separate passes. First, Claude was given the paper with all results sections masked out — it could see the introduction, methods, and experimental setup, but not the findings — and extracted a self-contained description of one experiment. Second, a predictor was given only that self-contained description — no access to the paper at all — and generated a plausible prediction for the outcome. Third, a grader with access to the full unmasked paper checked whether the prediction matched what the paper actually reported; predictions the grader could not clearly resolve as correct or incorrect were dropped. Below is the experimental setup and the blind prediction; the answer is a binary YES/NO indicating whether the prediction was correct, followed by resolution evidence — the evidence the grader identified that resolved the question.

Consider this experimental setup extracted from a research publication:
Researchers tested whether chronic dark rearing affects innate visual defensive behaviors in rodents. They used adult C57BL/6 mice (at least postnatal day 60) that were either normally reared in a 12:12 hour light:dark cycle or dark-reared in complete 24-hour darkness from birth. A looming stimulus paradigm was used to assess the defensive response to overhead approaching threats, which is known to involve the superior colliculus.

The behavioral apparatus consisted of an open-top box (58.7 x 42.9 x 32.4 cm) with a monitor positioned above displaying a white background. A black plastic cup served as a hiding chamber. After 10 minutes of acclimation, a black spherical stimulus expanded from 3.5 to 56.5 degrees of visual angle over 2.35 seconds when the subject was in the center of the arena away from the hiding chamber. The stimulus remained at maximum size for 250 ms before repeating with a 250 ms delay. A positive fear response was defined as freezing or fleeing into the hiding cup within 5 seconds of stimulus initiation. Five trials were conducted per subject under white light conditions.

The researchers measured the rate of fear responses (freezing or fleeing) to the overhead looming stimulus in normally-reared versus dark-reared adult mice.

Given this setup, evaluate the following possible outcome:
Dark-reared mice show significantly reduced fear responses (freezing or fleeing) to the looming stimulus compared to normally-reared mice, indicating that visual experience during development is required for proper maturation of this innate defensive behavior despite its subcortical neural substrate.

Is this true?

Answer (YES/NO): YES